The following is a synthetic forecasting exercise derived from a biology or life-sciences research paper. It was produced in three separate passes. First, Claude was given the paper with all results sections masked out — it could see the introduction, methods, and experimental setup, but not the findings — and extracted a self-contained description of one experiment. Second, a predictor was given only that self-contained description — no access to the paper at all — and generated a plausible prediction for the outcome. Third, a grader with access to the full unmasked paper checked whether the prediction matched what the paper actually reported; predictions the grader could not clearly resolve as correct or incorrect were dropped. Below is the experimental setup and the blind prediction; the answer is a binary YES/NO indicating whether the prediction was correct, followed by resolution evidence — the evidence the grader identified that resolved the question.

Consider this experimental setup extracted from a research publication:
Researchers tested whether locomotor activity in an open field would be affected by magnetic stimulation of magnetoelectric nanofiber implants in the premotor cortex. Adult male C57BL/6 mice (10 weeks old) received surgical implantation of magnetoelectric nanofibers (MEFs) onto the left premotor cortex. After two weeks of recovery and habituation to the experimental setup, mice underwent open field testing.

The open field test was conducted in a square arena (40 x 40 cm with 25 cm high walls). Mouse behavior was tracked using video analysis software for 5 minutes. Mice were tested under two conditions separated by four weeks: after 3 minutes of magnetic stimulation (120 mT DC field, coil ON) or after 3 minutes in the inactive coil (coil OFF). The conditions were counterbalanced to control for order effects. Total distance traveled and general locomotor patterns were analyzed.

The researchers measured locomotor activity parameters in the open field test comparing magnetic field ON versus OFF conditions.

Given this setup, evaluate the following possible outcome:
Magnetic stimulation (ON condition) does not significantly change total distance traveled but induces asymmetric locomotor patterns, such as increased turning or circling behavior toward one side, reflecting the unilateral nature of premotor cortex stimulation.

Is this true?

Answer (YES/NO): NO